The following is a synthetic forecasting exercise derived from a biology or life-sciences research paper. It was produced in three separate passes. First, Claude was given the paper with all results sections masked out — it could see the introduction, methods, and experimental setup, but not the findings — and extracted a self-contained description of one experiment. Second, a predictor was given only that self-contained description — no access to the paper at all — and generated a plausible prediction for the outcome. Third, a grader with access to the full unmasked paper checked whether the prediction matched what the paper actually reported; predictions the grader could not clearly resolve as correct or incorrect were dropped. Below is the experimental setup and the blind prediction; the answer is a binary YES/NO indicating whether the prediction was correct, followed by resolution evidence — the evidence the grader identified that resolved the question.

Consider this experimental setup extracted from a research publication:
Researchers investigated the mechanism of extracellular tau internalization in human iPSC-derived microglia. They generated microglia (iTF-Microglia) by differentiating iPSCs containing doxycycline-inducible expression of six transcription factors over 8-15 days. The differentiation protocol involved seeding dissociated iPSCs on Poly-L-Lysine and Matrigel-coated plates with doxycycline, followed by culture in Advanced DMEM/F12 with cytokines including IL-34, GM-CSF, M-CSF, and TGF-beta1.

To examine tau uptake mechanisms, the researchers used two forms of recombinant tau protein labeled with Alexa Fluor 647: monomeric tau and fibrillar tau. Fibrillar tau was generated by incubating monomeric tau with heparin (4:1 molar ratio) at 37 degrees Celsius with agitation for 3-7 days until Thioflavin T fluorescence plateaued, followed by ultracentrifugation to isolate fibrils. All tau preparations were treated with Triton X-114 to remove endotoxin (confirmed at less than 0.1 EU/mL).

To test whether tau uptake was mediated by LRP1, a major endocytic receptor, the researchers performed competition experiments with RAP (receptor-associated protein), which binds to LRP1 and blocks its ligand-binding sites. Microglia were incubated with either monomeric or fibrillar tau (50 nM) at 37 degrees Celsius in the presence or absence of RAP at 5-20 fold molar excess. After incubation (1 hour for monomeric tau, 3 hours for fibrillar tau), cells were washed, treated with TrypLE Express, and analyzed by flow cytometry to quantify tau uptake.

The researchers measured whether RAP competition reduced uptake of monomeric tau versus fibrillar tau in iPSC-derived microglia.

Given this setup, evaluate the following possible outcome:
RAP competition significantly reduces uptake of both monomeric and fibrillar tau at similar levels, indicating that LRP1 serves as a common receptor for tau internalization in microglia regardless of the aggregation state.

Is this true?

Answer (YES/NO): NO